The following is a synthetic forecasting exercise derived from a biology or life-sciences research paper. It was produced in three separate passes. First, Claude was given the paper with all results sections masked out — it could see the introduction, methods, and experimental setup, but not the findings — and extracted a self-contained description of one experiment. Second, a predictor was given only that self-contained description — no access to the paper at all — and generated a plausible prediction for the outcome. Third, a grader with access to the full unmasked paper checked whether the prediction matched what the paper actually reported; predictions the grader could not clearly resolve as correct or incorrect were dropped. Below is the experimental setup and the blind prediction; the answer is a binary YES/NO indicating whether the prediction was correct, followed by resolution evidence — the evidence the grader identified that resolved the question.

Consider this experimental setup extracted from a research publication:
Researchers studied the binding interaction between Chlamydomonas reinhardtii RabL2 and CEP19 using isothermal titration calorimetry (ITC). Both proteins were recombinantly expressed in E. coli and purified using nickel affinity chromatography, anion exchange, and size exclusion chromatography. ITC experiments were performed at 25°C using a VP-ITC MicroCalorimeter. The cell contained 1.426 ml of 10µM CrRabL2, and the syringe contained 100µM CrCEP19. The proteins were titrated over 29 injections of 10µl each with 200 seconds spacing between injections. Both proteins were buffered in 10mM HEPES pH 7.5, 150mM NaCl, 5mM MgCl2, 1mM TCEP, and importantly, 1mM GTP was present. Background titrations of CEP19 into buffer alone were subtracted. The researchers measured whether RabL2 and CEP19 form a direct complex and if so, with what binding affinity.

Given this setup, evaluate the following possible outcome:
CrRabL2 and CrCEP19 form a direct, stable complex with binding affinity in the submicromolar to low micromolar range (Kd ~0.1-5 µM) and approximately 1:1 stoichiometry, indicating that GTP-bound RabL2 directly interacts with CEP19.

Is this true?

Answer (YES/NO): NO